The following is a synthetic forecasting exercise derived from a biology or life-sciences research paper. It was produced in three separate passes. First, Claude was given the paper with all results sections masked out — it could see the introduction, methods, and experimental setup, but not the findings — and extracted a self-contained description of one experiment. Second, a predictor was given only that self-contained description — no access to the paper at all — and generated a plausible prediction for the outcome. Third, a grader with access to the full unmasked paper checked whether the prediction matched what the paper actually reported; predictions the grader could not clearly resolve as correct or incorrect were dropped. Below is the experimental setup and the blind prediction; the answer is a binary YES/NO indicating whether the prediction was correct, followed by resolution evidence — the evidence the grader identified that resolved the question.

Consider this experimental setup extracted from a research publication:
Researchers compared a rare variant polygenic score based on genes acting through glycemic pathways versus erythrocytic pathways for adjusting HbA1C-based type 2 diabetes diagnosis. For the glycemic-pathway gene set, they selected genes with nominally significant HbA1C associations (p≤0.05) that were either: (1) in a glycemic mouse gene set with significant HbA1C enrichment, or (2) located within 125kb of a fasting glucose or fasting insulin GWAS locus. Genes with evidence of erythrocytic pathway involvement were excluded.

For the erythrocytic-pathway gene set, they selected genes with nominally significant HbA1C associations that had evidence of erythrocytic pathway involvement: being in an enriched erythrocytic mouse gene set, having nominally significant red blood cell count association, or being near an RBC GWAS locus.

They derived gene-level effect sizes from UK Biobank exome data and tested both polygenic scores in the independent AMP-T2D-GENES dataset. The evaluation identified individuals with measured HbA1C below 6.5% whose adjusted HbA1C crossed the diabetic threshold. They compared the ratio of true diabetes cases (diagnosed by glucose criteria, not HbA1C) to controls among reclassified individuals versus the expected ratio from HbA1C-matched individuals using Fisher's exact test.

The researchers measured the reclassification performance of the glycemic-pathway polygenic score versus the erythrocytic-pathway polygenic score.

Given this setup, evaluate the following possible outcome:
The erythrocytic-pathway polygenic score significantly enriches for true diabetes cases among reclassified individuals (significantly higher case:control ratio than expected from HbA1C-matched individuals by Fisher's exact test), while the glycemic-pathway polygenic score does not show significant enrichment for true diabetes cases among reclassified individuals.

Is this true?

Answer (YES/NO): YES